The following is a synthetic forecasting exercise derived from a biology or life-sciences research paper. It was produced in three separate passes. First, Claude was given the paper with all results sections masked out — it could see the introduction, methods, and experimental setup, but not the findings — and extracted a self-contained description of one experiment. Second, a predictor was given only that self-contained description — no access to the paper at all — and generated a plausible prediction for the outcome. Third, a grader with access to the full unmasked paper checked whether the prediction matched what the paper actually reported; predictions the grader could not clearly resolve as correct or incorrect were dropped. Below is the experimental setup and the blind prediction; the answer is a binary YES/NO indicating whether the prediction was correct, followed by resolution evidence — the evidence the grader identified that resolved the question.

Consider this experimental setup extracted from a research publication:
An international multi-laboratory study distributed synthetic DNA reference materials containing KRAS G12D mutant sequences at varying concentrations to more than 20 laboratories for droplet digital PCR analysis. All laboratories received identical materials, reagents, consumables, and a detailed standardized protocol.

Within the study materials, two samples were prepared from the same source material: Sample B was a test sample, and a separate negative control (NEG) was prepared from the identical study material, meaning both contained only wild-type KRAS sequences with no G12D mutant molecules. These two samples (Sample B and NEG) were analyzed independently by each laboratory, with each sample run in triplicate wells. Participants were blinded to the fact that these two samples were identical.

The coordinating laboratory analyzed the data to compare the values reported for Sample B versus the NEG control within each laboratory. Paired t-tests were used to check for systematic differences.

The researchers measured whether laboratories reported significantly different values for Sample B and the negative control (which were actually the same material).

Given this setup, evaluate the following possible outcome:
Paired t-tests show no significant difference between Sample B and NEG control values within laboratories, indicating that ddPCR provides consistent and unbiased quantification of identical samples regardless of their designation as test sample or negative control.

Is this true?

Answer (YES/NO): YES